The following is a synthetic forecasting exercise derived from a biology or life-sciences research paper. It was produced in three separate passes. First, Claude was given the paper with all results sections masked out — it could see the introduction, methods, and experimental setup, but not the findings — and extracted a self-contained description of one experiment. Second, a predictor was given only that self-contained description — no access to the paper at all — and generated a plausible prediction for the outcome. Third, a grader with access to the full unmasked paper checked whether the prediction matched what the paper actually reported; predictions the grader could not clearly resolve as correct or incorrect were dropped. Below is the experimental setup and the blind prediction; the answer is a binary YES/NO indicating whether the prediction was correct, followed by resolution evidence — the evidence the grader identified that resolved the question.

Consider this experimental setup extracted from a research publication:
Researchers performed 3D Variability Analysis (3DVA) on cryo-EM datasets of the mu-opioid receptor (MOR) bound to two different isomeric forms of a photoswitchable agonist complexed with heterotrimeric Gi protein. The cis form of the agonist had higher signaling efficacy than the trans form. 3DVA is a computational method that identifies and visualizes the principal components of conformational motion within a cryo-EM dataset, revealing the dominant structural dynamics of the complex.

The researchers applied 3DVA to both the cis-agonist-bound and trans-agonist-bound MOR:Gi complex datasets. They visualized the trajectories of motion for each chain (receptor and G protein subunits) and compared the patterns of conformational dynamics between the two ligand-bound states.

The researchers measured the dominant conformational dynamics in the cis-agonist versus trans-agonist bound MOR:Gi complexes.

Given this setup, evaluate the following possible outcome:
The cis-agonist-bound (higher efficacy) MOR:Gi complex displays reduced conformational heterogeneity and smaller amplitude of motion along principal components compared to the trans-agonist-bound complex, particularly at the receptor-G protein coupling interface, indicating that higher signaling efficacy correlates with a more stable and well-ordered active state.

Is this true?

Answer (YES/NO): NO